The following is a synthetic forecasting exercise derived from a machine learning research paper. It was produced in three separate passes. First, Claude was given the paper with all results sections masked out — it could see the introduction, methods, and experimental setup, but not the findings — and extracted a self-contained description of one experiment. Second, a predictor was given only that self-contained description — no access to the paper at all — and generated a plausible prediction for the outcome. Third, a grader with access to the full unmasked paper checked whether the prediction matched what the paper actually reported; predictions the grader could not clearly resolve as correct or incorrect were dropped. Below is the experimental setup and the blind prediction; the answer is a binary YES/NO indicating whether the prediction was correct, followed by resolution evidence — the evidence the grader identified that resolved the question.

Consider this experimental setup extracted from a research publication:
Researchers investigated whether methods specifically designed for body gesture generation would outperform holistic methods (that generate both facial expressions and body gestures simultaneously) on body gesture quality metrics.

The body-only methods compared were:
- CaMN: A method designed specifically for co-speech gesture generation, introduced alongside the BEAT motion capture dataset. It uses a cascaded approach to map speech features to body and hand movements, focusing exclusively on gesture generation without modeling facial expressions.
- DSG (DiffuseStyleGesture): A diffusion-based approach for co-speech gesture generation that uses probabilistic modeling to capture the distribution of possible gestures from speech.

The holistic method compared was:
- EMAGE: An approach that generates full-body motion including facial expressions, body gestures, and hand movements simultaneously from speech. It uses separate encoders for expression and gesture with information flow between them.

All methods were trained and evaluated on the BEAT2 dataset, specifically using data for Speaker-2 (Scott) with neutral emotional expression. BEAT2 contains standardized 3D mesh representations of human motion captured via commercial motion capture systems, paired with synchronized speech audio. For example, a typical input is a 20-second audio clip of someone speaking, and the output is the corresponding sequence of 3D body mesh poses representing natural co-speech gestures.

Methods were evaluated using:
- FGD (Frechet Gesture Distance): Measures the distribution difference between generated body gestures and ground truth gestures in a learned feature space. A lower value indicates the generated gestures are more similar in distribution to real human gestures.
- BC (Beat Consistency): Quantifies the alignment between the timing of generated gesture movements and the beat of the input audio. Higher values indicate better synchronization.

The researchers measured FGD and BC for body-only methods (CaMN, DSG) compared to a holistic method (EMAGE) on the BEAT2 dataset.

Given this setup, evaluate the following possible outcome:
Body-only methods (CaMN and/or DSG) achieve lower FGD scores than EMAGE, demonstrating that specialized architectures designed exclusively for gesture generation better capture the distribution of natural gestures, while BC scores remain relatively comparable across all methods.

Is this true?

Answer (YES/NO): NO